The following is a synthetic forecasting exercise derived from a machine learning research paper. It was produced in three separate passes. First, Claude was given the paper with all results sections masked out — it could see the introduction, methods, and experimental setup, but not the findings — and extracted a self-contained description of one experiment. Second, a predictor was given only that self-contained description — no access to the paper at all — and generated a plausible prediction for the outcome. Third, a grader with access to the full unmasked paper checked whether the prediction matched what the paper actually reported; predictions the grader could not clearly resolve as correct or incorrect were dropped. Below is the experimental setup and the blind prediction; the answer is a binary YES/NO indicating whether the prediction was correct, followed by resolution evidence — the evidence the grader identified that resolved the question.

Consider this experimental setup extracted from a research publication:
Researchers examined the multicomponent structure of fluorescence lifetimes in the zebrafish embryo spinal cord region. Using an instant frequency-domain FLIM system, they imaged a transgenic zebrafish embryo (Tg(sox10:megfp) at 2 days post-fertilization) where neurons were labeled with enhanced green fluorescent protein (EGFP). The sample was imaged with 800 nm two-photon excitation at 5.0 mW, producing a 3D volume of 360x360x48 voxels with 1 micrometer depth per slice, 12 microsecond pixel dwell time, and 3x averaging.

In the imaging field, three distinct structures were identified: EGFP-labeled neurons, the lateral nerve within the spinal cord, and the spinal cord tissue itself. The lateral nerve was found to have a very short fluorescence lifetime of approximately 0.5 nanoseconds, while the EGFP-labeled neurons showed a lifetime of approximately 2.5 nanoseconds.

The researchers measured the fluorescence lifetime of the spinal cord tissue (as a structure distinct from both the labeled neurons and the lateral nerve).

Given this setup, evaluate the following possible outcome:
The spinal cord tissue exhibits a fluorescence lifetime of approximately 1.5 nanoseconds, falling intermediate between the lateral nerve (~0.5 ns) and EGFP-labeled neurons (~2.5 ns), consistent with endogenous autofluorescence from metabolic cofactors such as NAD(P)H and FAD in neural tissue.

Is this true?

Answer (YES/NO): YES